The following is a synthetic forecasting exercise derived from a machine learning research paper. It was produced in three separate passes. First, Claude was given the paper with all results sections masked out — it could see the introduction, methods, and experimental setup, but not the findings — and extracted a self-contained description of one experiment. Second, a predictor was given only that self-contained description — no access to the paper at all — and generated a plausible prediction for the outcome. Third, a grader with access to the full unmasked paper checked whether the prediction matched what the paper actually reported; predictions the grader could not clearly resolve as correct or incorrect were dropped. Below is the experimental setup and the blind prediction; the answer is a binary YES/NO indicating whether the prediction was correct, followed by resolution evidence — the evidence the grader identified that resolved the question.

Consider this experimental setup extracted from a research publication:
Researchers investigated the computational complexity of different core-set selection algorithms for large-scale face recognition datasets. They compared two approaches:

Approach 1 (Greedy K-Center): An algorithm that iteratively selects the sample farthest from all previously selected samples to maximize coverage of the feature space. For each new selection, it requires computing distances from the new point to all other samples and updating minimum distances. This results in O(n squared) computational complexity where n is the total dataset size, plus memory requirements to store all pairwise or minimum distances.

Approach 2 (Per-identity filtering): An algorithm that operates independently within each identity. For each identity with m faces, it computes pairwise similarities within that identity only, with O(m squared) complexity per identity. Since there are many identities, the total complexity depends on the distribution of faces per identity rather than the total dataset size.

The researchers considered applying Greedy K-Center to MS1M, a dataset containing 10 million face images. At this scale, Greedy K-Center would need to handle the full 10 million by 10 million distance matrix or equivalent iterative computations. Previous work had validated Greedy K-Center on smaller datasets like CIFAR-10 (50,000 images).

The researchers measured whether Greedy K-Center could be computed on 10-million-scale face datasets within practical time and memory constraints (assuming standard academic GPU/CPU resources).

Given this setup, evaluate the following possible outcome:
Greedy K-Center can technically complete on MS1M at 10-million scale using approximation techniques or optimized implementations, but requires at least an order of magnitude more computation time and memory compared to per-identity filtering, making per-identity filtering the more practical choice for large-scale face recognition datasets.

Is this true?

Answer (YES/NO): NO